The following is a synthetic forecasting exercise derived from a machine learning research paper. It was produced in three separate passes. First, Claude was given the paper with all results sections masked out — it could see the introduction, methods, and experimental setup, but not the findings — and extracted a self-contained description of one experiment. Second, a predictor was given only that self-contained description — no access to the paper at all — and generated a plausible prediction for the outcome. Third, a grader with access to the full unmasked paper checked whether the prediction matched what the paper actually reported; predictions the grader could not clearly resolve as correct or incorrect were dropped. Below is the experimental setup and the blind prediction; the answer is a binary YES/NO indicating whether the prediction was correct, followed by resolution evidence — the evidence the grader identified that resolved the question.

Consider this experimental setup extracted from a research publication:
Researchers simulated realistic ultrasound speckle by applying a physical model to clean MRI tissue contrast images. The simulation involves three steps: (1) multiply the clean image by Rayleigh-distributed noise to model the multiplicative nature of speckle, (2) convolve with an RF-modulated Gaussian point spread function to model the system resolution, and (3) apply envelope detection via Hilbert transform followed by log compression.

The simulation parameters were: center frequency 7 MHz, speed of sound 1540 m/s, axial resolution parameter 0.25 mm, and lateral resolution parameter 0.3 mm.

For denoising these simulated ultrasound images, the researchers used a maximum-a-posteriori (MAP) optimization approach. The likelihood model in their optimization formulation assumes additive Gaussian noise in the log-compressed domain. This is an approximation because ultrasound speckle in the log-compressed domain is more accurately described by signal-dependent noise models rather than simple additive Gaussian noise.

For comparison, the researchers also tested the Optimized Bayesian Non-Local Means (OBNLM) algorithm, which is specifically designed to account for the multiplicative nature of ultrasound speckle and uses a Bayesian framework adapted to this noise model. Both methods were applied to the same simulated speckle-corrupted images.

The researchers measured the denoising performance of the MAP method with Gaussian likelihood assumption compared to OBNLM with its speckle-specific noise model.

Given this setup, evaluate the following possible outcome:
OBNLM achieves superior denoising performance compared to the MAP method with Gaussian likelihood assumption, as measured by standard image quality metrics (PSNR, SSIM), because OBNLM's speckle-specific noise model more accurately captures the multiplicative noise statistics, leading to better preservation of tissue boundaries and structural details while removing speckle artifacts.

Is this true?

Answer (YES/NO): NO